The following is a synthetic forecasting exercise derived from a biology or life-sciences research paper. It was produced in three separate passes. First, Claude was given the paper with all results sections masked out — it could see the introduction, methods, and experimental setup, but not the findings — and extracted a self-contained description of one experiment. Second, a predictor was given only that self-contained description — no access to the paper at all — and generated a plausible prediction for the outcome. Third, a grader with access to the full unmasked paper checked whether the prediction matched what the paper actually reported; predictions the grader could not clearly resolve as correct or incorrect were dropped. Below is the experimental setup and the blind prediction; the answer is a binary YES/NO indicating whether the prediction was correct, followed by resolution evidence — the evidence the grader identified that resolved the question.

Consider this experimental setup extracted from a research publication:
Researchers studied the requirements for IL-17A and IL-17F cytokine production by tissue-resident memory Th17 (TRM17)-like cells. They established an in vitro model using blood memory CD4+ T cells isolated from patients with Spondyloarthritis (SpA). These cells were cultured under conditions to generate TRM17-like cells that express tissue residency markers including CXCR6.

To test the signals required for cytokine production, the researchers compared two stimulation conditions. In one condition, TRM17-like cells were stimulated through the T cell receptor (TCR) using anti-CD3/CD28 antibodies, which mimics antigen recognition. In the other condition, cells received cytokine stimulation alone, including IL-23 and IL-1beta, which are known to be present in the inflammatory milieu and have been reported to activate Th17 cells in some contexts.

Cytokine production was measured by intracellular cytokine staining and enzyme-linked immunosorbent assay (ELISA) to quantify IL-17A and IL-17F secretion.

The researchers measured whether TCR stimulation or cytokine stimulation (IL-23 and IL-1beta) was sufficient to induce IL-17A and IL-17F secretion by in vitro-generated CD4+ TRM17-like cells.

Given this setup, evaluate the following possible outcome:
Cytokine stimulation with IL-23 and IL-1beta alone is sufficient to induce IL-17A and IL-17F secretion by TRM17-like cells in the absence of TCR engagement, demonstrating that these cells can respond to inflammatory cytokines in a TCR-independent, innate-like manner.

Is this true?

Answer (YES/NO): NO